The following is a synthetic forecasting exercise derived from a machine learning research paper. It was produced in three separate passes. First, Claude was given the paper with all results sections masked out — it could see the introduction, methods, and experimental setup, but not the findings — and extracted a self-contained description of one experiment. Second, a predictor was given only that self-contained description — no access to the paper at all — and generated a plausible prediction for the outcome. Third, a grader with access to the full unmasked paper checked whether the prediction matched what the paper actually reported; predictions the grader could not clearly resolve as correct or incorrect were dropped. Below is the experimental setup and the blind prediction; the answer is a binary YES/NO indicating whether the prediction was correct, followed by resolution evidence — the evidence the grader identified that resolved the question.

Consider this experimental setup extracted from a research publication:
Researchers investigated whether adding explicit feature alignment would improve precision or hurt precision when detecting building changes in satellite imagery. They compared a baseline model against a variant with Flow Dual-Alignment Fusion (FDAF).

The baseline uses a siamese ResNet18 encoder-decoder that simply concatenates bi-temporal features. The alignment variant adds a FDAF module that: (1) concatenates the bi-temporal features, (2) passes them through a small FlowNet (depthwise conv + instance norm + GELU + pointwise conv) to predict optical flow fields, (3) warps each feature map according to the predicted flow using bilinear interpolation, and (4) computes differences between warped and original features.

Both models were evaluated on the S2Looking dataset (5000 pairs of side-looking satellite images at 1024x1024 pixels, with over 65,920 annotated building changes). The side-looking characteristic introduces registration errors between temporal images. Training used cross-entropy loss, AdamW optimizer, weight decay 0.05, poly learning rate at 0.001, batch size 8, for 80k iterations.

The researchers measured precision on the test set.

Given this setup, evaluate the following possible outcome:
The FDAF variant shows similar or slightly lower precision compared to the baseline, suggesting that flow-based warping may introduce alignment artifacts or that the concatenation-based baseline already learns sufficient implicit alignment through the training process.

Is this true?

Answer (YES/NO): YES